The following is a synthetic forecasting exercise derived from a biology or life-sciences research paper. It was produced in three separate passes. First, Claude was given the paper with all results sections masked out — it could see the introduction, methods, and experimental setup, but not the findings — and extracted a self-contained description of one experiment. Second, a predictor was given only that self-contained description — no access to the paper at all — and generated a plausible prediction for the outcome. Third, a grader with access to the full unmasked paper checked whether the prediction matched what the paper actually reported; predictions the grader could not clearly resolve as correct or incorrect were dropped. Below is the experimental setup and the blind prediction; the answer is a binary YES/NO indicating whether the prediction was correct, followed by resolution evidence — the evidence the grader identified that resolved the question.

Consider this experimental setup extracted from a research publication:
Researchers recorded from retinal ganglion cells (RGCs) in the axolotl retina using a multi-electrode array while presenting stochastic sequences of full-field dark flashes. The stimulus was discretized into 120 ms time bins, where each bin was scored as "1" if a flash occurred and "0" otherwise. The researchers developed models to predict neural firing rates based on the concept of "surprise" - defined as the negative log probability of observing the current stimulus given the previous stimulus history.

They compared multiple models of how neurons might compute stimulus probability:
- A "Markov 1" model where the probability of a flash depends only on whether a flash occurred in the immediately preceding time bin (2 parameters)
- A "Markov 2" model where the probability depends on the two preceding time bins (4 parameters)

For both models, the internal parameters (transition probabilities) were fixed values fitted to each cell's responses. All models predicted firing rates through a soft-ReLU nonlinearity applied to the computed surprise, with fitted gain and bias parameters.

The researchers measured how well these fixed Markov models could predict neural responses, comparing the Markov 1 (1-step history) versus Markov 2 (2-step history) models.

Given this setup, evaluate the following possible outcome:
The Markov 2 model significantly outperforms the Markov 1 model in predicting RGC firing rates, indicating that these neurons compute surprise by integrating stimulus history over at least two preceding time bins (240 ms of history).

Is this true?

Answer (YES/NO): NO